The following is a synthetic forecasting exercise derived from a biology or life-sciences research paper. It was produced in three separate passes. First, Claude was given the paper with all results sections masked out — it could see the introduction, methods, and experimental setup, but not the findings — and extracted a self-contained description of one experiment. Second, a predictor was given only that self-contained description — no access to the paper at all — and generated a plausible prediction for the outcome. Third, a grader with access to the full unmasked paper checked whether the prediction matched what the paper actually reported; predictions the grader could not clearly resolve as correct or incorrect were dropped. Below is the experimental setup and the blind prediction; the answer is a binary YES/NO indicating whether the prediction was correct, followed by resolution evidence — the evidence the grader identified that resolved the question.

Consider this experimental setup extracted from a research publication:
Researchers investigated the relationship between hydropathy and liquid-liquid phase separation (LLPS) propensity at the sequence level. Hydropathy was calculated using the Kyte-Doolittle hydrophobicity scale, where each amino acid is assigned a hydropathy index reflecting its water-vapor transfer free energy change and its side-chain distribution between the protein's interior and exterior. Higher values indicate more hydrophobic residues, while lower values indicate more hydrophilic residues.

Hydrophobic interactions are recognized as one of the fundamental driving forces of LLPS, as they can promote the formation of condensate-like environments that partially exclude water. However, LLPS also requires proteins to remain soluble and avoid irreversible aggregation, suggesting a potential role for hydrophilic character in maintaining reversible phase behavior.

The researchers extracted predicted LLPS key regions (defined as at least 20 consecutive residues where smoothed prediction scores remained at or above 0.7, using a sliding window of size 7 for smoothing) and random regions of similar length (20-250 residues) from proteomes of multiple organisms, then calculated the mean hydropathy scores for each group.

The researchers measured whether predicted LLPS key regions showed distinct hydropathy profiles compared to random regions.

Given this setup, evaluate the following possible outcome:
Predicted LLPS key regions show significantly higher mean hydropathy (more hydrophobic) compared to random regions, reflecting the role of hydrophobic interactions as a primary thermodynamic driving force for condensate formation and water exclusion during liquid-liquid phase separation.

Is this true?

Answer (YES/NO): NO